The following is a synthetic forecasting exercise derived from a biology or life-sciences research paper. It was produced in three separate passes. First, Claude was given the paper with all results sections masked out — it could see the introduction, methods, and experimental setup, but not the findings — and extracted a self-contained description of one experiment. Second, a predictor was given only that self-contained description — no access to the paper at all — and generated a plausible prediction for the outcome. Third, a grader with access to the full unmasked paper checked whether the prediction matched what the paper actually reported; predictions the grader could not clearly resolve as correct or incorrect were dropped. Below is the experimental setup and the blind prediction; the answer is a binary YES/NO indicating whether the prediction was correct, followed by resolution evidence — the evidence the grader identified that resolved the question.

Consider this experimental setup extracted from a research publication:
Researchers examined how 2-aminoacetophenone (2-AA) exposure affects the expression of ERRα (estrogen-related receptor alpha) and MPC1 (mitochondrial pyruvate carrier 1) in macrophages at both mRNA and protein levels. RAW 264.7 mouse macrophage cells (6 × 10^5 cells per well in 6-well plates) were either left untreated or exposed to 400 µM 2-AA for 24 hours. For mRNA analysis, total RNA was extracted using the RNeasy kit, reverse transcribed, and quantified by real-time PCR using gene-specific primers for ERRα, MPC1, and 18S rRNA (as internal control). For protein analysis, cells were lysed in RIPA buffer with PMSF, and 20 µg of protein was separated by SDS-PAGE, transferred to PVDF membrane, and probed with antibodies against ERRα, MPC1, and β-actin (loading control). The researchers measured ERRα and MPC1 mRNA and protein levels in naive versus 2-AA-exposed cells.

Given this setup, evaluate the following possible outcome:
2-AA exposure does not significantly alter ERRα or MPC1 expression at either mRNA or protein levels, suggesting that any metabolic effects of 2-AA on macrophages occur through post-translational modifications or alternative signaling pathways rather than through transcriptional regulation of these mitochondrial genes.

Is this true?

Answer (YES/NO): NO